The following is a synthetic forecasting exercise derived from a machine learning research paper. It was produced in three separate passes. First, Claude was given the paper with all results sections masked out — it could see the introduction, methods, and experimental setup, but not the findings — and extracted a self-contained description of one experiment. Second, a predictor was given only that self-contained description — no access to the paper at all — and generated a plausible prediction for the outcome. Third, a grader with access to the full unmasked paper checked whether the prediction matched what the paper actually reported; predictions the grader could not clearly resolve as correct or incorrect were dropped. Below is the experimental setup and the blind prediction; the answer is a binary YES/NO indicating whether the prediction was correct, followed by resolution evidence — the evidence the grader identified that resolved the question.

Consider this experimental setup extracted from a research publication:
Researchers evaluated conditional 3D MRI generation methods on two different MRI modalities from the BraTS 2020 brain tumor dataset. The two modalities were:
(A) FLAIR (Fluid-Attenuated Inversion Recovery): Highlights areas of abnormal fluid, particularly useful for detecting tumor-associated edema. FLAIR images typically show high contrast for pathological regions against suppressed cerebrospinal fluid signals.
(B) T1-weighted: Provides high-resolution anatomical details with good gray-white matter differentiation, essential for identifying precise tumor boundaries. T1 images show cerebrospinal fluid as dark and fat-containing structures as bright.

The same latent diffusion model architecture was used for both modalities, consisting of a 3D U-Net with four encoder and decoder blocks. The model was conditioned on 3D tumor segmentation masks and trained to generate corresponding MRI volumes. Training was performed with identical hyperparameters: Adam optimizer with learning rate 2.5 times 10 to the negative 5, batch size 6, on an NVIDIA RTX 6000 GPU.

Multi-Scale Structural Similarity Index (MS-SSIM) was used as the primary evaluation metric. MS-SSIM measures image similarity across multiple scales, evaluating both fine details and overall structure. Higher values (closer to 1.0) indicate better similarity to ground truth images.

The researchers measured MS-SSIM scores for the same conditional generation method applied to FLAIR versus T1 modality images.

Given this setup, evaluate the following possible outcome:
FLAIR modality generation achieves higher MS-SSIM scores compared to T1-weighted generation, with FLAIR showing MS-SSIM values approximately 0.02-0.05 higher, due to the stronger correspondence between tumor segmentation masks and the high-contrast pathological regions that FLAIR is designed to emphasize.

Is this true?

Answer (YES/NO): NO